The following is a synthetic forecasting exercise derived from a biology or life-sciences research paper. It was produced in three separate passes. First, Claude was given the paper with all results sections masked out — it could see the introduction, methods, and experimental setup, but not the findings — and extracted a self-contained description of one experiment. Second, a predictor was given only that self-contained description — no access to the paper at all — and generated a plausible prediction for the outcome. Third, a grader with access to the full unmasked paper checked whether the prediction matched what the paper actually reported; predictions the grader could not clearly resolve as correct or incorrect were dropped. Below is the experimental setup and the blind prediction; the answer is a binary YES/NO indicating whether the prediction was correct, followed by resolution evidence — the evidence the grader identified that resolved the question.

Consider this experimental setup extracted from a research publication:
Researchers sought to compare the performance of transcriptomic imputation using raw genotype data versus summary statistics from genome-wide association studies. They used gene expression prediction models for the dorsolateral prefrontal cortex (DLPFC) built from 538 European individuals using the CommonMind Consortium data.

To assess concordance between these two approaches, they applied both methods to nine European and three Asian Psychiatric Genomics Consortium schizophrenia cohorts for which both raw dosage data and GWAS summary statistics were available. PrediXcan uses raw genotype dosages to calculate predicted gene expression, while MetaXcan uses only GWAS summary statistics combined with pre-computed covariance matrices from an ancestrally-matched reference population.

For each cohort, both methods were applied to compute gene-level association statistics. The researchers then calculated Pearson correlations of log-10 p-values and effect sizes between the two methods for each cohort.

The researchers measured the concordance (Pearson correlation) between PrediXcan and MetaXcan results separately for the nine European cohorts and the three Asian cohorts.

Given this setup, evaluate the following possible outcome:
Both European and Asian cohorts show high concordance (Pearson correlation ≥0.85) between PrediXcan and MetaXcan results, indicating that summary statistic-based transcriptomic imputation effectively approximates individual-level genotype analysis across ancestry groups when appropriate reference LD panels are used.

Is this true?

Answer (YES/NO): YES